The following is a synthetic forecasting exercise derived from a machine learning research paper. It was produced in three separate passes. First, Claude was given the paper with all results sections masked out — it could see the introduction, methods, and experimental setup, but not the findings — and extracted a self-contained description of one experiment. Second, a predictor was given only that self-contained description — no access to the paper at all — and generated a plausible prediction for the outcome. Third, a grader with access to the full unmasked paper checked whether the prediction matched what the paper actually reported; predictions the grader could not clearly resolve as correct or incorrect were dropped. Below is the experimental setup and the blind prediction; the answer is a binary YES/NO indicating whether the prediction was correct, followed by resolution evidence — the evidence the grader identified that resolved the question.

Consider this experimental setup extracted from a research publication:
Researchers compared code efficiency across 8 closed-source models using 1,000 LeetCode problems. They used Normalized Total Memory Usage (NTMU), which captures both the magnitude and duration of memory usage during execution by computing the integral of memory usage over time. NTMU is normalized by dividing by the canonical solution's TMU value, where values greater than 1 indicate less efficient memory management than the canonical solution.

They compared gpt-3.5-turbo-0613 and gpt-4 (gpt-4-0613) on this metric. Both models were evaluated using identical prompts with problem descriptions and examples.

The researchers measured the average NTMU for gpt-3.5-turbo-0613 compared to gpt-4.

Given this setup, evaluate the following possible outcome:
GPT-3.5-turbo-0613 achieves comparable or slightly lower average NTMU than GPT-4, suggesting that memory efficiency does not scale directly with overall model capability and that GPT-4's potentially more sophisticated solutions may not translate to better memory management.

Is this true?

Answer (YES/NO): NO